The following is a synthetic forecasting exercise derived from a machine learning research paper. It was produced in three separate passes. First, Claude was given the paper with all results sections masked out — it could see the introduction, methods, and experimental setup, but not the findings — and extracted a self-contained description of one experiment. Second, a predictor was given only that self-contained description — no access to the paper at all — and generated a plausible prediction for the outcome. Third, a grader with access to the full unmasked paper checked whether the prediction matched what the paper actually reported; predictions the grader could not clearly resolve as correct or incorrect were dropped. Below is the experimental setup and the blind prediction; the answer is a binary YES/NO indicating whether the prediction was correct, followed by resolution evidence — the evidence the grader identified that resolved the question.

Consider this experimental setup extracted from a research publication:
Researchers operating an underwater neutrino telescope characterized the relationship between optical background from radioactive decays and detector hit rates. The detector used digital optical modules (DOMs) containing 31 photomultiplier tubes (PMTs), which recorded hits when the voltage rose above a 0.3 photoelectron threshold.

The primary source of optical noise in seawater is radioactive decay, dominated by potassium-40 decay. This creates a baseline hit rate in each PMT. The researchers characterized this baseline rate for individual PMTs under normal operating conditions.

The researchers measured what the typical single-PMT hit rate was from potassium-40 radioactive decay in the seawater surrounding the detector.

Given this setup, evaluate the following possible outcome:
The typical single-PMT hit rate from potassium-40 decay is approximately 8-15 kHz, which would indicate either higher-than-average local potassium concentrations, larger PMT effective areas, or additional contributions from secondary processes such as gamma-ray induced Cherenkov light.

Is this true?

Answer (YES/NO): NO